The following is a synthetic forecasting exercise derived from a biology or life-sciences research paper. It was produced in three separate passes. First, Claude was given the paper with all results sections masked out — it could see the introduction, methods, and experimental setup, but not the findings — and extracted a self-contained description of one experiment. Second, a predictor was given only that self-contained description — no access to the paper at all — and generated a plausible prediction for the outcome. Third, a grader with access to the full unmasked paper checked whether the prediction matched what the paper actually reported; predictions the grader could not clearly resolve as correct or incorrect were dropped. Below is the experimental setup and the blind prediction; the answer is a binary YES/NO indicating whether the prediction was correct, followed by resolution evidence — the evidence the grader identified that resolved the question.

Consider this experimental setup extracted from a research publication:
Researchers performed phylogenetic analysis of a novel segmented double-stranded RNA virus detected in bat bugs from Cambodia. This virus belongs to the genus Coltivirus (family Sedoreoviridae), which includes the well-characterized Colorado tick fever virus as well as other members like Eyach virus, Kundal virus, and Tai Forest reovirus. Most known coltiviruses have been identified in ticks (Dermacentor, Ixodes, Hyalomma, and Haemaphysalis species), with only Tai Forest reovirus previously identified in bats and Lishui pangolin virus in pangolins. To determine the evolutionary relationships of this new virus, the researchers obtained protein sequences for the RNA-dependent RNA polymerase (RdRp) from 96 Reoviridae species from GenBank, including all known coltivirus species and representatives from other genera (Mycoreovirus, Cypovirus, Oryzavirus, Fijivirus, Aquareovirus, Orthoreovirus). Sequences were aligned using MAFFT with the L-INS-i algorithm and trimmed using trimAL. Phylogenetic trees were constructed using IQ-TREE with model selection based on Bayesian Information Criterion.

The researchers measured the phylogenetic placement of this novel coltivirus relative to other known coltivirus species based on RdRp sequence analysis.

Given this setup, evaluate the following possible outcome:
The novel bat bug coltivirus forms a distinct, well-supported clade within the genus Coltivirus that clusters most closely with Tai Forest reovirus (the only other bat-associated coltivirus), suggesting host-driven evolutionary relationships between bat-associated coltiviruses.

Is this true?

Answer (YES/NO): YES